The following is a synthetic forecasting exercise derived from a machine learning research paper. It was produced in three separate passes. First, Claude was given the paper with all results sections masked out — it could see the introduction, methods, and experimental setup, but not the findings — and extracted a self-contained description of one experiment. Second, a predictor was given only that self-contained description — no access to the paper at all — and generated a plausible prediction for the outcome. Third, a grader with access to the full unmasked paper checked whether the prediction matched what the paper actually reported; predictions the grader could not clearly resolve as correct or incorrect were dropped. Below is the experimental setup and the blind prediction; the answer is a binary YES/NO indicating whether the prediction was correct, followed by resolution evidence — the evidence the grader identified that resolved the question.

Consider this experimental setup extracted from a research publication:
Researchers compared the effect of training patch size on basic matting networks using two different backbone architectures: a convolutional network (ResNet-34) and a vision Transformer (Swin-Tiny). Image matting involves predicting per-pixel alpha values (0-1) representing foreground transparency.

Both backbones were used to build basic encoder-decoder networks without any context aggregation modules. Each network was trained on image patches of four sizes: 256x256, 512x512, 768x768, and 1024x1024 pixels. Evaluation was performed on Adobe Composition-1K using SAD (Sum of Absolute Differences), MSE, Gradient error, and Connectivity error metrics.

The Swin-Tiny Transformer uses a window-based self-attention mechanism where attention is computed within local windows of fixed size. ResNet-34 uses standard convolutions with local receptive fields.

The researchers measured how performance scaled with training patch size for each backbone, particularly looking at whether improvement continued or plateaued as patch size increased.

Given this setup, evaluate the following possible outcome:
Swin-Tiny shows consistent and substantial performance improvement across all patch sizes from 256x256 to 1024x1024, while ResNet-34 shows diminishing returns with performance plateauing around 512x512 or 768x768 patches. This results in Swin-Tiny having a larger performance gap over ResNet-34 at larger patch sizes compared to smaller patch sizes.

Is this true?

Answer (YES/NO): NO